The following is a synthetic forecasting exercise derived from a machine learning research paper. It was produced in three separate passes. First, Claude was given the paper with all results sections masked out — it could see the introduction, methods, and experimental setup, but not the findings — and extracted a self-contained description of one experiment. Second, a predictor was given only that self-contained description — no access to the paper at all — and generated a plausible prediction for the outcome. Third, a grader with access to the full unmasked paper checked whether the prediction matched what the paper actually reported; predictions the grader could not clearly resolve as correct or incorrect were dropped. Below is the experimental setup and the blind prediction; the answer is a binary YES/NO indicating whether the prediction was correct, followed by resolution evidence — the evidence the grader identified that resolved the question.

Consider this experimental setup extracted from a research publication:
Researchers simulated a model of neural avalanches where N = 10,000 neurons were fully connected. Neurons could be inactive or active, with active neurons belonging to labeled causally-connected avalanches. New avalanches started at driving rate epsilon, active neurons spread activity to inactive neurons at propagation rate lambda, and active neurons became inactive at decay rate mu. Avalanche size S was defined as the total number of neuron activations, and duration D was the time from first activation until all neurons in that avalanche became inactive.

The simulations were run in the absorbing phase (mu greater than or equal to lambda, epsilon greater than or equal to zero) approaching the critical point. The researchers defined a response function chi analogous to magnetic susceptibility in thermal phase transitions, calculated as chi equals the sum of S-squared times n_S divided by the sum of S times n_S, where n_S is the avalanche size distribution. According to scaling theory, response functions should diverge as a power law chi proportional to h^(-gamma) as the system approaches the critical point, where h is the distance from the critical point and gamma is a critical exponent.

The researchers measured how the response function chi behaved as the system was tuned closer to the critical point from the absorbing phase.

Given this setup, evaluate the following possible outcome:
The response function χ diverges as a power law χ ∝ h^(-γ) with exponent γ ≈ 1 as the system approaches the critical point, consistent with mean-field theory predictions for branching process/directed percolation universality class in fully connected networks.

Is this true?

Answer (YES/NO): NO